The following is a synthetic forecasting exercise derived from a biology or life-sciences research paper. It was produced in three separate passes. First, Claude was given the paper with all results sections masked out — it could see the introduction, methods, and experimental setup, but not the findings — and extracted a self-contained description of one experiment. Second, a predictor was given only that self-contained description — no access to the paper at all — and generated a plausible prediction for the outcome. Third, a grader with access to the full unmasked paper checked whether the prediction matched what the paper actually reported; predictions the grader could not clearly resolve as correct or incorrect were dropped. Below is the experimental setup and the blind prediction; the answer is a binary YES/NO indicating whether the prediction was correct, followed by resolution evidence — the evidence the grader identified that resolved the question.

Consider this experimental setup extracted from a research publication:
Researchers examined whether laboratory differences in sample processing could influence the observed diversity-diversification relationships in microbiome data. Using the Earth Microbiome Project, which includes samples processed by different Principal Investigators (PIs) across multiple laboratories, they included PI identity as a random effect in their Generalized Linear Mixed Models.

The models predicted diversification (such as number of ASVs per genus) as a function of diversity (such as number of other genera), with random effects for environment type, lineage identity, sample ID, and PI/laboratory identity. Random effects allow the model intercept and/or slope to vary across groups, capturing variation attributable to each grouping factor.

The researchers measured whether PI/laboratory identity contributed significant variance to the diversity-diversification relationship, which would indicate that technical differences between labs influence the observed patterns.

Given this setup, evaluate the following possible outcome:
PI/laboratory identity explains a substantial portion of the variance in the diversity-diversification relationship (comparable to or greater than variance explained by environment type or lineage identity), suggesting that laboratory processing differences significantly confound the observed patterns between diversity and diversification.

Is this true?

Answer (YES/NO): NO